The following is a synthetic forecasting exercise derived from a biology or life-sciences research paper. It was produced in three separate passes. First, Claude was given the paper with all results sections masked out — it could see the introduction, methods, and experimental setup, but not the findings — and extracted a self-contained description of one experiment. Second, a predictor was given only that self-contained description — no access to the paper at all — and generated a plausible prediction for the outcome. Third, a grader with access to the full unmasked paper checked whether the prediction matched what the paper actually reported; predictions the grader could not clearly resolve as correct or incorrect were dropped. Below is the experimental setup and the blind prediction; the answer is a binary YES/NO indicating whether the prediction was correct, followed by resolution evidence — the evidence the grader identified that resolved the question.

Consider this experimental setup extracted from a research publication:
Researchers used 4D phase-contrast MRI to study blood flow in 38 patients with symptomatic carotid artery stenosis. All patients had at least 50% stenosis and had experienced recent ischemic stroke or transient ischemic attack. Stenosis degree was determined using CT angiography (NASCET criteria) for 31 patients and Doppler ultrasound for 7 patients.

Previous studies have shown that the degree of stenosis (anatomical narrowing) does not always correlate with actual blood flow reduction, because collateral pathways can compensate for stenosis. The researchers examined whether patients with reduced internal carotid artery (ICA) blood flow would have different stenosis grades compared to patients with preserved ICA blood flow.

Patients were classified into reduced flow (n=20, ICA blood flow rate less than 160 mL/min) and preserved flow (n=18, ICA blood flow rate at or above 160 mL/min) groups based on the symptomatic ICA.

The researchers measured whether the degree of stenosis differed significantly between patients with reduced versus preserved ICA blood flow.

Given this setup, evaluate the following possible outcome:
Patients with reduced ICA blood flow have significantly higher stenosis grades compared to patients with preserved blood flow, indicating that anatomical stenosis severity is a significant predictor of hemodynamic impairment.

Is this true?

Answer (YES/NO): NO